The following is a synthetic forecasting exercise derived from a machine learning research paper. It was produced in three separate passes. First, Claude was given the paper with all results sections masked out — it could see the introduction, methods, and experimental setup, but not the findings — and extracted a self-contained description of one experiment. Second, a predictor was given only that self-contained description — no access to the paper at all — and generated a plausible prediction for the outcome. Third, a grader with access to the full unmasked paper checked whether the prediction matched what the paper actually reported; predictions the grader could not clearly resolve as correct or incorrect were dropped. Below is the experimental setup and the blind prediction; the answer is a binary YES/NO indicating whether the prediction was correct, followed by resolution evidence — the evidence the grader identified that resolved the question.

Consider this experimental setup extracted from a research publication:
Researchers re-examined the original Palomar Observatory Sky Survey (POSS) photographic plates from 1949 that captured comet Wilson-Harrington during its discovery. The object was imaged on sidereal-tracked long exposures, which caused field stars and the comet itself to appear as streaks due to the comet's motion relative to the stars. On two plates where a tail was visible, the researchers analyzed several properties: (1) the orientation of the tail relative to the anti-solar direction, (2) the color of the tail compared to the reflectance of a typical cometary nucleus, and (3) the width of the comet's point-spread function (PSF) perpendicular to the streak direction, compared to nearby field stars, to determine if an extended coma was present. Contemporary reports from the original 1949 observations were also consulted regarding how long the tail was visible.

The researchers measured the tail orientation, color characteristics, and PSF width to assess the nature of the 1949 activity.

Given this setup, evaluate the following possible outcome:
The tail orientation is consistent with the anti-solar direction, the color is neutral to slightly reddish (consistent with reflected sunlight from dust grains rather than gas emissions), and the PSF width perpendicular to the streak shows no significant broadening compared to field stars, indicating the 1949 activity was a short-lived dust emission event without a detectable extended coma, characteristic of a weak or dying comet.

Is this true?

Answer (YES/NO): NO